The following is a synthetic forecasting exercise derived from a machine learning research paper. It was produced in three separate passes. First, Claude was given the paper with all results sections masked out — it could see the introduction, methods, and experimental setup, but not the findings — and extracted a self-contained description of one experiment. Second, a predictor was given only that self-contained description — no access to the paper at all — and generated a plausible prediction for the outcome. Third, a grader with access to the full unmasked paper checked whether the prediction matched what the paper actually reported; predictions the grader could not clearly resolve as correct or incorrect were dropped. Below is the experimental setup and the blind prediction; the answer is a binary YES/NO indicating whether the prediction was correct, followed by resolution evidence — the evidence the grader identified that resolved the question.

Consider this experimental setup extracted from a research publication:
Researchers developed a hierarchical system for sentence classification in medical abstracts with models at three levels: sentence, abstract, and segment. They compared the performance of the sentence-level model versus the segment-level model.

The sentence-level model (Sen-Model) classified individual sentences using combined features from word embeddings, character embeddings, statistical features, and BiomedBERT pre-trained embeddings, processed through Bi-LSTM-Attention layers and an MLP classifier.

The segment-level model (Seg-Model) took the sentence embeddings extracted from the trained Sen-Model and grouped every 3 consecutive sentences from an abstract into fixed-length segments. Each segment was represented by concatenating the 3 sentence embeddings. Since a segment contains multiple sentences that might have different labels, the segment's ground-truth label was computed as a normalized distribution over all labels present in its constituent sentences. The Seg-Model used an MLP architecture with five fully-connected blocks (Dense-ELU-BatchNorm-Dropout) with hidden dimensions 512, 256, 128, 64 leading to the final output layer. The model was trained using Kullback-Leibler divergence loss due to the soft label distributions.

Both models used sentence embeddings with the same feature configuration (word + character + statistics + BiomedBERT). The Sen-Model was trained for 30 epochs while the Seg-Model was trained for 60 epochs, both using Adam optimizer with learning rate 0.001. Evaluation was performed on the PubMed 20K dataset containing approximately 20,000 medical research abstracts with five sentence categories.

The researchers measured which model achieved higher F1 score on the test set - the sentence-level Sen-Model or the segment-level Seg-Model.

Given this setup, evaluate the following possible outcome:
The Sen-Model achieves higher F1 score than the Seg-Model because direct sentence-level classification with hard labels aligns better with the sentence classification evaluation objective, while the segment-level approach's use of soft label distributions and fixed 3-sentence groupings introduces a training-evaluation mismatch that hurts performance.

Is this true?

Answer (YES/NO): YES